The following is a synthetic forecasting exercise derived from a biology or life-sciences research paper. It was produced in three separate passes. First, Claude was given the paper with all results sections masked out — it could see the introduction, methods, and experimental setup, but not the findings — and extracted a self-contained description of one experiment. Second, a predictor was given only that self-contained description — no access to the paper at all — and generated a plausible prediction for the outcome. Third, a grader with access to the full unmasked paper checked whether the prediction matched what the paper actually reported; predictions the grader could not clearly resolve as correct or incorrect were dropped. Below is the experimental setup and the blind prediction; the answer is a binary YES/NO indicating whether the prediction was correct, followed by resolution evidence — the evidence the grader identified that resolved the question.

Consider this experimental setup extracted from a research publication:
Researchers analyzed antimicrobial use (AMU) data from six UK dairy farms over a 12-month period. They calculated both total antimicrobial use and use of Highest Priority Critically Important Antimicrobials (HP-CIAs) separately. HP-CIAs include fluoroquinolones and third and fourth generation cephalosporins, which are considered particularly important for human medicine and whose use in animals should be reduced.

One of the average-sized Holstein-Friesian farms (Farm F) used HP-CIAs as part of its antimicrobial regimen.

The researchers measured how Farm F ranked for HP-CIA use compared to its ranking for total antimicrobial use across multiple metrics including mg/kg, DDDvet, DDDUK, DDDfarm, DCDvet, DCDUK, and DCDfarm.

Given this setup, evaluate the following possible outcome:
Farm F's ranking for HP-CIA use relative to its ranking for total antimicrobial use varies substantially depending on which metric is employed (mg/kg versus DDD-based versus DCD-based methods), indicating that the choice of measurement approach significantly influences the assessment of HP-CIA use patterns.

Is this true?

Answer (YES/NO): NO